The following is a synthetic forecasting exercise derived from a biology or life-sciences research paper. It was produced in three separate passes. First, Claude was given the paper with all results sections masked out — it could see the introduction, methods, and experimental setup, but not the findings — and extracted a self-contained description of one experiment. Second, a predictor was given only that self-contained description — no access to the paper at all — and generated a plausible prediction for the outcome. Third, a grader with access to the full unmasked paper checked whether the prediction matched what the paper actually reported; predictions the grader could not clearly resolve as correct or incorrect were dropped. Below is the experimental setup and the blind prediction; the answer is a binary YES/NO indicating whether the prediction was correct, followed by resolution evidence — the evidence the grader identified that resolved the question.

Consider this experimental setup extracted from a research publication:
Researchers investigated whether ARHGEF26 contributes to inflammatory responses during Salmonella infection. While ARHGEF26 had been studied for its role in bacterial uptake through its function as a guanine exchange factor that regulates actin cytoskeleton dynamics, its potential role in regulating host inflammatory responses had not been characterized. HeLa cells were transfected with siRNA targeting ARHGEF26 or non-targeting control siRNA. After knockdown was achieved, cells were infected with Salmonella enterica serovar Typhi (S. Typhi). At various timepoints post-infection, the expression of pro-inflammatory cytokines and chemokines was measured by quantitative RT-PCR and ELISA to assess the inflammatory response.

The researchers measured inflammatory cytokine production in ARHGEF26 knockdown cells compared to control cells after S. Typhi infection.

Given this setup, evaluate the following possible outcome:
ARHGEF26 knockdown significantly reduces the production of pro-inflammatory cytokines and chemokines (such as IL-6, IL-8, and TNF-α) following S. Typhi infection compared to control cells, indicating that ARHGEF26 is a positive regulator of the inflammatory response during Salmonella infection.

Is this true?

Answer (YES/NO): NO